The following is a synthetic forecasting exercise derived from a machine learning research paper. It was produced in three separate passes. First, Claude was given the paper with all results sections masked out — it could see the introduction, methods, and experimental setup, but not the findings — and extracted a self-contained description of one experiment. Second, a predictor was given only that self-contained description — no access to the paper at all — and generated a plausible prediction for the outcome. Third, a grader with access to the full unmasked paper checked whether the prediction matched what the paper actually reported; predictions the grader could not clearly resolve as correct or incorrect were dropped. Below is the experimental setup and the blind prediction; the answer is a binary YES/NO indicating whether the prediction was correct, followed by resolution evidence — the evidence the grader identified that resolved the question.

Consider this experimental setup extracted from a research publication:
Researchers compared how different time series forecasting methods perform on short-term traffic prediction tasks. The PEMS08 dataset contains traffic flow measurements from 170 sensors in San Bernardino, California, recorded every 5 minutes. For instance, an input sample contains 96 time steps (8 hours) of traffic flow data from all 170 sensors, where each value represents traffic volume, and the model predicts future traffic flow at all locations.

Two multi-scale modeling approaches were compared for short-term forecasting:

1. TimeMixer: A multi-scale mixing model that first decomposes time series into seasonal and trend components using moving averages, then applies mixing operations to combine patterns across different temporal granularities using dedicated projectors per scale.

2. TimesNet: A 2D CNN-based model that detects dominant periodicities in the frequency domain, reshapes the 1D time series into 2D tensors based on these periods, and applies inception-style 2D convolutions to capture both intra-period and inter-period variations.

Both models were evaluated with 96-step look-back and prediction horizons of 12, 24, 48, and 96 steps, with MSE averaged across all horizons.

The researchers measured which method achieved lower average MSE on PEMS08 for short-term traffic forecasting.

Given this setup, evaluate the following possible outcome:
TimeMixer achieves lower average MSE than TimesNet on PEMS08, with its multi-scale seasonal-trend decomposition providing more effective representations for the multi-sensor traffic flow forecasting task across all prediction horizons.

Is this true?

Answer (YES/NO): NO